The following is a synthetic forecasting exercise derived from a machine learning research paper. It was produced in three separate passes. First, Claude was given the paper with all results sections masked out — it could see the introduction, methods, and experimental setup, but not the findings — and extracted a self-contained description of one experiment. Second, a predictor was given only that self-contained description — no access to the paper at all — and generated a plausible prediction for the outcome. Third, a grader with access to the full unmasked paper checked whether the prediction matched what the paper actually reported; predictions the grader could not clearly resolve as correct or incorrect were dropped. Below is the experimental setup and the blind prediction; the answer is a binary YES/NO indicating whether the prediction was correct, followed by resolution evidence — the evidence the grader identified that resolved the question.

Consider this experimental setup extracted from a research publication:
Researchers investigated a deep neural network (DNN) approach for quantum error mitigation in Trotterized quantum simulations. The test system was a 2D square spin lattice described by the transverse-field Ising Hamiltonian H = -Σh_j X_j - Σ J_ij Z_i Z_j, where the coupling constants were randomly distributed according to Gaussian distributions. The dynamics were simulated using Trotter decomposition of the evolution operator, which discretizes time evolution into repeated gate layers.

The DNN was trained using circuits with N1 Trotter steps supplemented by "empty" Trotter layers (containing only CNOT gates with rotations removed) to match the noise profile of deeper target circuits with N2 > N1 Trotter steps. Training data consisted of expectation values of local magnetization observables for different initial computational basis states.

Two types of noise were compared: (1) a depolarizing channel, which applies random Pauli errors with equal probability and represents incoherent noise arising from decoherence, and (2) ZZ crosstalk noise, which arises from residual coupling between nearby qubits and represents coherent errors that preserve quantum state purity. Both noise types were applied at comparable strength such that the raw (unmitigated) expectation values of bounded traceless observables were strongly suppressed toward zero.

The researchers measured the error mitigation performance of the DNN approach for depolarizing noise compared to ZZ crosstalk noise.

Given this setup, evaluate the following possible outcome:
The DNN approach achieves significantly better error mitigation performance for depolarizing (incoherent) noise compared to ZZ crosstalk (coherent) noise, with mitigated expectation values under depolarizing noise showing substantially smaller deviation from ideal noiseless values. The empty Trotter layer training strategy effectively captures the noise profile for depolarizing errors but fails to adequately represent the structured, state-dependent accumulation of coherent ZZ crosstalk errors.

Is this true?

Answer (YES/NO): YES